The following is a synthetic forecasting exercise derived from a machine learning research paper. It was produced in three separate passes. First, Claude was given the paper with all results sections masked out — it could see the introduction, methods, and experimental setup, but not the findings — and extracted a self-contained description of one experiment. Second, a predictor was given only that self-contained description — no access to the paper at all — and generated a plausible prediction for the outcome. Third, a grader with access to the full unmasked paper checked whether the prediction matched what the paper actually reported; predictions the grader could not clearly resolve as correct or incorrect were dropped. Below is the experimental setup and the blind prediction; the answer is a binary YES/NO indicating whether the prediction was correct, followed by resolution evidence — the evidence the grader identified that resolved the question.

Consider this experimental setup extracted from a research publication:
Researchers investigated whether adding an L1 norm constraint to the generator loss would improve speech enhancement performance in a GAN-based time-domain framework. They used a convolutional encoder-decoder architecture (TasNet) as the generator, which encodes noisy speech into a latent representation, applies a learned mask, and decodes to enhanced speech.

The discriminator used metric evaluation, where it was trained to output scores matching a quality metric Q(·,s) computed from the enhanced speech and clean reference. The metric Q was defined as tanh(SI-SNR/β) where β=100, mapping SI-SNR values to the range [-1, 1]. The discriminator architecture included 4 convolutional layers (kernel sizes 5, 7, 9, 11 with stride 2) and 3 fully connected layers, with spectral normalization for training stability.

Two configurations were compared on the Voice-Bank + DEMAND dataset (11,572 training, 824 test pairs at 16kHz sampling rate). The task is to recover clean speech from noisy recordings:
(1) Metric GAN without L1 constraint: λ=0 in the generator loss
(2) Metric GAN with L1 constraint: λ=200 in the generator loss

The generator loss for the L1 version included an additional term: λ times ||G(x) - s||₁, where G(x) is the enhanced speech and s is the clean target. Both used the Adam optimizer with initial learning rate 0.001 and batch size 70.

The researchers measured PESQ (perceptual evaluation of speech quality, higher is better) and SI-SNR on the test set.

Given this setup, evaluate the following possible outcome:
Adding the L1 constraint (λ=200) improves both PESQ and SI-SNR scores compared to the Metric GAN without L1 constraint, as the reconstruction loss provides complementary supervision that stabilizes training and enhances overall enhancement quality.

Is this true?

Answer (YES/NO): YES